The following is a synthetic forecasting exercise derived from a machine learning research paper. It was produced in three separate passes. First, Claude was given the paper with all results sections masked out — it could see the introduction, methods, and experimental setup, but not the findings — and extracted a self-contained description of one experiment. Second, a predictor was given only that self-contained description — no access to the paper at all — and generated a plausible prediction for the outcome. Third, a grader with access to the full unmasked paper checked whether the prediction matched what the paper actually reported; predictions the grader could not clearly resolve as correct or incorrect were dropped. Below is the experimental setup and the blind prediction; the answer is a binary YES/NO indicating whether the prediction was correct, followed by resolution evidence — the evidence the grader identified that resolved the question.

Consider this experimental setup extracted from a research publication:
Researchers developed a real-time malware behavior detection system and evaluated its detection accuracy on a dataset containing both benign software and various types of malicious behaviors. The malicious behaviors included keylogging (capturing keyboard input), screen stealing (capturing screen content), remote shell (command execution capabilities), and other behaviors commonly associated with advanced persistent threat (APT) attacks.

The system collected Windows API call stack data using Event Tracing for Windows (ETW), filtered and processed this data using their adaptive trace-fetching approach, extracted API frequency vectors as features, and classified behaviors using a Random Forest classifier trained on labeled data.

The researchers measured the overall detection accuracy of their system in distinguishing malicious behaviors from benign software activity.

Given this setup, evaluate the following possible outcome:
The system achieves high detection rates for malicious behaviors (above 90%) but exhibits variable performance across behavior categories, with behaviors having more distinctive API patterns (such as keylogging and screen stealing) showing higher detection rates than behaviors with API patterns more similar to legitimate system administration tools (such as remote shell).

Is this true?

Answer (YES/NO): NO